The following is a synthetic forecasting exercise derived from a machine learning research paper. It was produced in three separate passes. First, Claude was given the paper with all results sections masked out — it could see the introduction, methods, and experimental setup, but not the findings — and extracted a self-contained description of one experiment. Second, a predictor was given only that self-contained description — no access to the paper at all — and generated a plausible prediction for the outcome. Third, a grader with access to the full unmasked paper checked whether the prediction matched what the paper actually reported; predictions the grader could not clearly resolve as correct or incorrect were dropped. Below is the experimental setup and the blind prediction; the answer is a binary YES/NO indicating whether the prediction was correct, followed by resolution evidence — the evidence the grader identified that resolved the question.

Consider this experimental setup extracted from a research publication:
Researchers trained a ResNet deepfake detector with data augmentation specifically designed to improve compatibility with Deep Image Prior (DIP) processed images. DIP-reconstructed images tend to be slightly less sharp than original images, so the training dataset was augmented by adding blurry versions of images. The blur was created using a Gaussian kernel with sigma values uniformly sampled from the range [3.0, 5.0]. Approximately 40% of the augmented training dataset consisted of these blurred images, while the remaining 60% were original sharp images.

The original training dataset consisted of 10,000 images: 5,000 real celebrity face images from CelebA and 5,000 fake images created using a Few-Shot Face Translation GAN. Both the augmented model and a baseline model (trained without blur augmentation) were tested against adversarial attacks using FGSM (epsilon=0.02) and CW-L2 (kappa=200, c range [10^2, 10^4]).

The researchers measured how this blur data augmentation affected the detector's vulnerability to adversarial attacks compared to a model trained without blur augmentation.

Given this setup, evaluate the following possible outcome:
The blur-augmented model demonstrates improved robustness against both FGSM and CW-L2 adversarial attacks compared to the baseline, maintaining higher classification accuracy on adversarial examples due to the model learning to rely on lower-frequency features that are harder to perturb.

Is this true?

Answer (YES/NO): NO